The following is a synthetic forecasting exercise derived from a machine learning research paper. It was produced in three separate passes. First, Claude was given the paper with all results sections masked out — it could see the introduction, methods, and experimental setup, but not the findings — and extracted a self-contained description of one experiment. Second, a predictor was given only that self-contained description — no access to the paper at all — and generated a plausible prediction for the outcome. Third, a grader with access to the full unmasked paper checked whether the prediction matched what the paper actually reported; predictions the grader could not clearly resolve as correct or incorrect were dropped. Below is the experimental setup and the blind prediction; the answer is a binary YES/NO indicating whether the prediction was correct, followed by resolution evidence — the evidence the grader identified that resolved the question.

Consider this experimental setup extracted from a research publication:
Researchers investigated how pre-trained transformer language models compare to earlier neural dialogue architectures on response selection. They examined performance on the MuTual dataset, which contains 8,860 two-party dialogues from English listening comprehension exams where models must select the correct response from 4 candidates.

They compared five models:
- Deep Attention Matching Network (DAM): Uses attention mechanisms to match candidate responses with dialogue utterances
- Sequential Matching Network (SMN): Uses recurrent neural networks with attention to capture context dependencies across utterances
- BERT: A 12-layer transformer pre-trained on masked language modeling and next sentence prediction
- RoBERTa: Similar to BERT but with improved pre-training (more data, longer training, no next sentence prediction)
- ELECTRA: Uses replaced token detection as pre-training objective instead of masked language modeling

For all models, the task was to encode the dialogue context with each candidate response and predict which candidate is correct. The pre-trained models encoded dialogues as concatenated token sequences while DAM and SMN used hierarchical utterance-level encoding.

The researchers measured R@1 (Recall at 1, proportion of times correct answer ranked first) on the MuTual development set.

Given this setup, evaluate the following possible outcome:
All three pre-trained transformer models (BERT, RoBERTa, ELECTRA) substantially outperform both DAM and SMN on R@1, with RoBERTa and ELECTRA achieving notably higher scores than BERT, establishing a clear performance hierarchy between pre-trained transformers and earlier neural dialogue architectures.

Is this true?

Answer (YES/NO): NO